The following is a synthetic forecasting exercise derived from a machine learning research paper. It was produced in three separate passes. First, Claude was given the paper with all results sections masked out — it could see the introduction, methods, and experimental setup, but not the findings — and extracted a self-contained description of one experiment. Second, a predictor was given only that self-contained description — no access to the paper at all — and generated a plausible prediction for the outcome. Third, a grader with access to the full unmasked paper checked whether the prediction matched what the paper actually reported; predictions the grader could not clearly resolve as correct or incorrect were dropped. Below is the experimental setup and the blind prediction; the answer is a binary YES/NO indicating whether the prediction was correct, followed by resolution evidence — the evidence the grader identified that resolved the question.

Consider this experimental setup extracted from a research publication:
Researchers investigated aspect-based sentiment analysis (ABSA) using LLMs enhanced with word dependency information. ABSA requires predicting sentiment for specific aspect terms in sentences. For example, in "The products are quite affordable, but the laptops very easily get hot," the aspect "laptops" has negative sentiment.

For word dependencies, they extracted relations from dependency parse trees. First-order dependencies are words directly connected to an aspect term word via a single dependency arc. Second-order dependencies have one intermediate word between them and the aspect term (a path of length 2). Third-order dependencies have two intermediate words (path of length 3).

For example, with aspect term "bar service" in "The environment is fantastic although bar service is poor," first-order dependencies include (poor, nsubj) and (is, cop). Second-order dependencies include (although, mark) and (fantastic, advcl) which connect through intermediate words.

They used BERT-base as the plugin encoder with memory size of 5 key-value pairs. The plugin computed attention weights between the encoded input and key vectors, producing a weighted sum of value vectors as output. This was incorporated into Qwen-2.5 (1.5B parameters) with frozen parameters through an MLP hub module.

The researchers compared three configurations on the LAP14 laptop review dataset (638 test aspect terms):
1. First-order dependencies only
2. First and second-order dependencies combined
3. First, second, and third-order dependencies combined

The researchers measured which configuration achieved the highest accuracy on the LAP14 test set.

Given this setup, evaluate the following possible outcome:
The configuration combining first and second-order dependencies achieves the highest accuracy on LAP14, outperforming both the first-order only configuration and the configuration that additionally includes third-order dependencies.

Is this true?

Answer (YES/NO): YES